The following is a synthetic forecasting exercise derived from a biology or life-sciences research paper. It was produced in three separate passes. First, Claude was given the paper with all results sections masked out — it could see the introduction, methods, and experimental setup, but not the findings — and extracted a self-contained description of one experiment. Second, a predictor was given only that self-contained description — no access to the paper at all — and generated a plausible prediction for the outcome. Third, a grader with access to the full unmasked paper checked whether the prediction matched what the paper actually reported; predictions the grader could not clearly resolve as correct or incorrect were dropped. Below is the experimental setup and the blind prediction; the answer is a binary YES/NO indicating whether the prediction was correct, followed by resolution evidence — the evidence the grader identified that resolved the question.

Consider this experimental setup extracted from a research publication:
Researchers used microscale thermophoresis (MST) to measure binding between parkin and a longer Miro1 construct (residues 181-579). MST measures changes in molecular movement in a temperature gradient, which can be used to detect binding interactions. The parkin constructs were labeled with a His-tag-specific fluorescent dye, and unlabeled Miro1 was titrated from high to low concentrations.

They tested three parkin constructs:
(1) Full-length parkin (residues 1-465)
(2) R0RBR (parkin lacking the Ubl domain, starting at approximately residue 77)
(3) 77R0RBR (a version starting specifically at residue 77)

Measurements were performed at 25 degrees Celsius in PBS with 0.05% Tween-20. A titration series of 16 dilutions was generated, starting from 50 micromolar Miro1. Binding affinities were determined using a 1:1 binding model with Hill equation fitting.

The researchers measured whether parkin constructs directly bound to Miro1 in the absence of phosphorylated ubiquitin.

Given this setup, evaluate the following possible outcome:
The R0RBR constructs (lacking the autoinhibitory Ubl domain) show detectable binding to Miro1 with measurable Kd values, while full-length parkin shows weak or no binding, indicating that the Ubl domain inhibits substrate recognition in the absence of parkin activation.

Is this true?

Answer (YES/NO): NO